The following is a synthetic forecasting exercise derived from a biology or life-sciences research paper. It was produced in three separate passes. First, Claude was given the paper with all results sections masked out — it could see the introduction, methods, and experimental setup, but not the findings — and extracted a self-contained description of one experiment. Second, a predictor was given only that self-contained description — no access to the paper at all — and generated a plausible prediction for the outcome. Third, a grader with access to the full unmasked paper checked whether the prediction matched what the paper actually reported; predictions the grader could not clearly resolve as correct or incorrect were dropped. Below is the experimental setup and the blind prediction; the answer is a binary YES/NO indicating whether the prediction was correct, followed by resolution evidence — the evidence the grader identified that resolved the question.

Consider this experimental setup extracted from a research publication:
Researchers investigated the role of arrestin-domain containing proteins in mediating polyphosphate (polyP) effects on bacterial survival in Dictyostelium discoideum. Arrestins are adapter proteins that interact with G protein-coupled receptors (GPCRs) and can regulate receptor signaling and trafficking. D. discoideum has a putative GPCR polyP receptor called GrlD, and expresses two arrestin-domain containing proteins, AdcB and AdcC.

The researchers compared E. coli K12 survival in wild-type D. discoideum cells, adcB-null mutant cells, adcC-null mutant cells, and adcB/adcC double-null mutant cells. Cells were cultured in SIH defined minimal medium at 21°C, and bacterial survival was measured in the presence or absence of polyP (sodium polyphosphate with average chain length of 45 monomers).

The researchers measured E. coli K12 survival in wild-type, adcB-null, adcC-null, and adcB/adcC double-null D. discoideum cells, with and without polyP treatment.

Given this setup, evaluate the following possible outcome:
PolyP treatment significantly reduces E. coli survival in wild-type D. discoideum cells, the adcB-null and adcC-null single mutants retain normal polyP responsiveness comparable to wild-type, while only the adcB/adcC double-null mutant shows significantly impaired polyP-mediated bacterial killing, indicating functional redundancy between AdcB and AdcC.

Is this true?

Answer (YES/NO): NO